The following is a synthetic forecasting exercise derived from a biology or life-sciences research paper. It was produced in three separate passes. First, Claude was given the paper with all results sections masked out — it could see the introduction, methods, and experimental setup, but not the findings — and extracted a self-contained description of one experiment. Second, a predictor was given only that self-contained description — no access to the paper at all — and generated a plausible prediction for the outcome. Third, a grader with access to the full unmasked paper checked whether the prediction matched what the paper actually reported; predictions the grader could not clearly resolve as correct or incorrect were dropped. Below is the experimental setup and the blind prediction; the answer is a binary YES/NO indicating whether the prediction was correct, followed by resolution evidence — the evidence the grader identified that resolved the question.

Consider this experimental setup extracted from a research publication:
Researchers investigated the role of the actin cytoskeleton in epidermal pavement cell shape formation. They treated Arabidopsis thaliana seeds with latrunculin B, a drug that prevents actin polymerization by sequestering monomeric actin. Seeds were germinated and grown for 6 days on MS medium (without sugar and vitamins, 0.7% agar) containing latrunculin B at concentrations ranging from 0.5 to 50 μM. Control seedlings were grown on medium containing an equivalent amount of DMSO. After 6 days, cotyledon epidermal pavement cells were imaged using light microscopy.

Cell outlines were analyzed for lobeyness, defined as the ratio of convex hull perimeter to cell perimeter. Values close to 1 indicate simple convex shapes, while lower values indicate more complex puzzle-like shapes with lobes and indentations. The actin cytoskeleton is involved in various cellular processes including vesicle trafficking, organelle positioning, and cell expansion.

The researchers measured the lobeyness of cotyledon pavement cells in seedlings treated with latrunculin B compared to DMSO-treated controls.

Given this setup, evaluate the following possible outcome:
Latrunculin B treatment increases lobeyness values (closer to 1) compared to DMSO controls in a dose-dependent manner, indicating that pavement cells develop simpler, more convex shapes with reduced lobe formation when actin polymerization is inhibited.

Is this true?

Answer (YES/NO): NO